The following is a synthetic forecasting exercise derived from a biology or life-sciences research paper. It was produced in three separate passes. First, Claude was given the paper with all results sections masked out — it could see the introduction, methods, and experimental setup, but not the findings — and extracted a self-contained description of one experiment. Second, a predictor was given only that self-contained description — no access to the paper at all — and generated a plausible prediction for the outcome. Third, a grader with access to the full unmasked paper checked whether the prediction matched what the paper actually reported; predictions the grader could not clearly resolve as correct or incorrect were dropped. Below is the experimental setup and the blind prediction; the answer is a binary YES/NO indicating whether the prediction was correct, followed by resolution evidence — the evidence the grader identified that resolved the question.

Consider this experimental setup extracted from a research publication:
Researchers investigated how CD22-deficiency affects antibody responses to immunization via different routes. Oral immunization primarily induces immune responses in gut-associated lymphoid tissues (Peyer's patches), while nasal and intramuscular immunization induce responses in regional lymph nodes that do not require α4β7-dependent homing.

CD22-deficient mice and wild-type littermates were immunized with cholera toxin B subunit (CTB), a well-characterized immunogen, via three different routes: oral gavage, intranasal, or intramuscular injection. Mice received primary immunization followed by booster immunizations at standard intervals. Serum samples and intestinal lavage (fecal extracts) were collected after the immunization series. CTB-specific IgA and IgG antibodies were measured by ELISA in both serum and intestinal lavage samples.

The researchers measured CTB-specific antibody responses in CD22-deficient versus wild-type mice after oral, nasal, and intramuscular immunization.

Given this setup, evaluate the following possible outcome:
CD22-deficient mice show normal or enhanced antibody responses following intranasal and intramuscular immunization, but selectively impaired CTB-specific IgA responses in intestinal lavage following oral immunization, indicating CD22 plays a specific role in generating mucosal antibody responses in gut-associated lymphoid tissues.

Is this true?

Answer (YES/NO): NO